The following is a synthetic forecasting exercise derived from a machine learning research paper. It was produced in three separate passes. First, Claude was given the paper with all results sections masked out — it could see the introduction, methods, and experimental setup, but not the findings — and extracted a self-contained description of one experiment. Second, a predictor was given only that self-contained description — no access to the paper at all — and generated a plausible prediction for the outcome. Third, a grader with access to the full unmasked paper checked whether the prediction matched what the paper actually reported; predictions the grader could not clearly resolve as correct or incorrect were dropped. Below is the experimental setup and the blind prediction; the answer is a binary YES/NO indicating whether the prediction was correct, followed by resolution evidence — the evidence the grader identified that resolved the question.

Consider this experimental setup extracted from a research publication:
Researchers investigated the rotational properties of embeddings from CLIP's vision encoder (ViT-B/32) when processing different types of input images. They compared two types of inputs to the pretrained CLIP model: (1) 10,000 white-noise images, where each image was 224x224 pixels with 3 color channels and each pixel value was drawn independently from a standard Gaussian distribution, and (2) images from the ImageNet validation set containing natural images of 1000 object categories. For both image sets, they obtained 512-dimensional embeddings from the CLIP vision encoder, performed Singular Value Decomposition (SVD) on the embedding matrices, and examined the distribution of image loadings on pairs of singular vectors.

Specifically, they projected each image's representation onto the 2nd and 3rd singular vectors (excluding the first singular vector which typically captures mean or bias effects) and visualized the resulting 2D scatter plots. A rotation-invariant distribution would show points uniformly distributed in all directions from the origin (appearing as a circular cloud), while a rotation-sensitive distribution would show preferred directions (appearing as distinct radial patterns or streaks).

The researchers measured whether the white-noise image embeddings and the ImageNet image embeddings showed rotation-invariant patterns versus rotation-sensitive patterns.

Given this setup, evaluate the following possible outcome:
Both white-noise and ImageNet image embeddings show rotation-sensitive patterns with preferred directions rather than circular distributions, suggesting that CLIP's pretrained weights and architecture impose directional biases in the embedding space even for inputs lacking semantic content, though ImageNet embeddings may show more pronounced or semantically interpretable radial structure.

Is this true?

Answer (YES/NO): NO